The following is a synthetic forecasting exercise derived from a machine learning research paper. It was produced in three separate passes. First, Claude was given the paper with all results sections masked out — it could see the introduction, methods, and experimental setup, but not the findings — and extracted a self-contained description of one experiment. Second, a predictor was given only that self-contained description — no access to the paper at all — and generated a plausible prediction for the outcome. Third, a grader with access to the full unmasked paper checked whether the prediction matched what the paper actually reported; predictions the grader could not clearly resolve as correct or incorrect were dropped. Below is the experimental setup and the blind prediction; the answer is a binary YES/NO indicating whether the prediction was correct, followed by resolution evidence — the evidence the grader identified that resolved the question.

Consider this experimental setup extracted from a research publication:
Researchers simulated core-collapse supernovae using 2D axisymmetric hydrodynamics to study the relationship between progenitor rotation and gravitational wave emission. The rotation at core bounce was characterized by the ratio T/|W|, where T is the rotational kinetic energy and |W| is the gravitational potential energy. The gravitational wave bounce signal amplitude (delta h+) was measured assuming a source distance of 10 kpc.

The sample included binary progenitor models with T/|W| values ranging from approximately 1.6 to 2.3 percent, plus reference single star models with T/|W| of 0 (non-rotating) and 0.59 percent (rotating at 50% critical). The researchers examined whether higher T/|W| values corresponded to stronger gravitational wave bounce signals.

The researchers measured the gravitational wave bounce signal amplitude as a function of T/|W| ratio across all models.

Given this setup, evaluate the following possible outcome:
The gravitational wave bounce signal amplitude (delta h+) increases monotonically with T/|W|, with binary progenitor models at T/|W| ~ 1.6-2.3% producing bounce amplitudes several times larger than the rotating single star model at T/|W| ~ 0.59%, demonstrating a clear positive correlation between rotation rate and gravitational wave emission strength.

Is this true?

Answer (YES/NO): NO